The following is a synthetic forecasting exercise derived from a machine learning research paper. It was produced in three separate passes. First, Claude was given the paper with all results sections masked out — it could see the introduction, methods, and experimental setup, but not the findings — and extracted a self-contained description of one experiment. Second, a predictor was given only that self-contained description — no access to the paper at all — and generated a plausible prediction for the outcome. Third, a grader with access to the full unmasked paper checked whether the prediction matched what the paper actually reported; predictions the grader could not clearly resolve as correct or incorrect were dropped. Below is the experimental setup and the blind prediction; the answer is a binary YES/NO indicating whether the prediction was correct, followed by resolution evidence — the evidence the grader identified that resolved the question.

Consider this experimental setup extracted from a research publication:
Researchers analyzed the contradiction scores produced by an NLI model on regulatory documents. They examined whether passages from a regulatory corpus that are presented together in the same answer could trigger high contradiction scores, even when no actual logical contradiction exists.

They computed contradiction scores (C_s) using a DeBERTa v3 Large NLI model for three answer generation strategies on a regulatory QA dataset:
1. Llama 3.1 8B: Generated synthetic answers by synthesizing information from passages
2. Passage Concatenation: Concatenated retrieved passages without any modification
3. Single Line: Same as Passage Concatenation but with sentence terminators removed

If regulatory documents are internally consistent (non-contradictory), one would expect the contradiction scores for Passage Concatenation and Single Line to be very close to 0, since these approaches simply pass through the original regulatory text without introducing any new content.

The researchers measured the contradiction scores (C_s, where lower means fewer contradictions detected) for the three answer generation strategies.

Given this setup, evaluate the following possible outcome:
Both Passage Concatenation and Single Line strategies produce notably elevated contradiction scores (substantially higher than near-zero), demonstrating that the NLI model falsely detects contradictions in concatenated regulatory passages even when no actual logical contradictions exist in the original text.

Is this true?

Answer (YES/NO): NO